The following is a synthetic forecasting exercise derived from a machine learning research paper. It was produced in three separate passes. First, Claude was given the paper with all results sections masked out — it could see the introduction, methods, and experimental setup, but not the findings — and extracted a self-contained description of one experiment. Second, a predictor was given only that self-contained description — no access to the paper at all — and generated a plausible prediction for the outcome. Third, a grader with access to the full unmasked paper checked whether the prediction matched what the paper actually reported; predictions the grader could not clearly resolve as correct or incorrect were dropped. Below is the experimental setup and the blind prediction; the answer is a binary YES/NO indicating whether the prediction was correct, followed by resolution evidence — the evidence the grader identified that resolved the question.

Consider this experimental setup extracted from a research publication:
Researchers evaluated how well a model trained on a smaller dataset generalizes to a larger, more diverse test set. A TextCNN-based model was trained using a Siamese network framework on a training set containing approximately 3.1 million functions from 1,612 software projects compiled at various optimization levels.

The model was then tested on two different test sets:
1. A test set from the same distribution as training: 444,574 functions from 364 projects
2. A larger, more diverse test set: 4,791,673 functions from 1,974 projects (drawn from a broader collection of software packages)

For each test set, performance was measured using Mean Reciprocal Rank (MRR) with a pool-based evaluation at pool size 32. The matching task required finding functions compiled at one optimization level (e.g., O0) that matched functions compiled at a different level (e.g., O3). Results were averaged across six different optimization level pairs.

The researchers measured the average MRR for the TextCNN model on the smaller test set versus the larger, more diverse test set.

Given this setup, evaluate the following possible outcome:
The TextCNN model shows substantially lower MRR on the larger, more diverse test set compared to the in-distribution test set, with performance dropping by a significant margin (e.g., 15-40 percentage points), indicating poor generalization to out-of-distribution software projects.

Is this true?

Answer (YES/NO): NO